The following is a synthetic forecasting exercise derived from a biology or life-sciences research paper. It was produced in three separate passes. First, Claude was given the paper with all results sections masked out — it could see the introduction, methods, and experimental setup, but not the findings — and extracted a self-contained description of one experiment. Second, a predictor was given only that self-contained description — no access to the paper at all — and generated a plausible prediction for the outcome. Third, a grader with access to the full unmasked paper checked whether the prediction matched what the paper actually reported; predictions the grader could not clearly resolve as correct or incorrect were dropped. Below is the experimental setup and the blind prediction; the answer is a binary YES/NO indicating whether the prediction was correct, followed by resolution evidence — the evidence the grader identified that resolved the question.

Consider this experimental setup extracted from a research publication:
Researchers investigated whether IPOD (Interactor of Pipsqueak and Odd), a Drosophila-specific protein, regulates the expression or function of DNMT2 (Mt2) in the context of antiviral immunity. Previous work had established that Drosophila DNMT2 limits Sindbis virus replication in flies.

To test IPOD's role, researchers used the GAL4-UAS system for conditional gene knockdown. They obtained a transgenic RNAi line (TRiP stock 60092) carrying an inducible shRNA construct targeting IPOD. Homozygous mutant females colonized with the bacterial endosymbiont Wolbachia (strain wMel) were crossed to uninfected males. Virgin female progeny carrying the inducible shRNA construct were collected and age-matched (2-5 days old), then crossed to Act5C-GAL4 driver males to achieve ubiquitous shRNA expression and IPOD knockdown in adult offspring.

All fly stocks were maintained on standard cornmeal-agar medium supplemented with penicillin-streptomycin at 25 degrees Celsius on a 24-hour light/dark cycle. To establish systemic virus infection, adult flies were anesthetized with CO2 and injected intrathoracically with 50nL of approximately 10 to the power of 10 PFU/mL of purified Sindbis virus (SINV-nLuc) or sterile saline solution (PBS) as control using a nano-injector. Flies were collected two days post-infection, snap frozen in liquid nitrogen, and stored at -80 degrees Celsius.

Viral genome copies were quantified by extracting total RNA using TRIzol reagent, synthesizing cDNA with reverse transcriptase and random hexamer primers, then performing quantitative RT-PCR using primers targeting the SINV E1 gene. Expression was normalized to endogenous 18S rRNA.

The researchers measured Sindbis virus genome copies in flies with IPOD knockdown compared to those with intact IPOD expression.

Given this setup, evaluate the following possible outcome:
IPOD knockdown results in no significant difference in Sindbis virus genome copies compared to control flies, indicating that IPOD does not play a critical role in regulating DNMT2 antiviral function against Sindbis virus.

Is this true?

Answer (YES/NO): NO